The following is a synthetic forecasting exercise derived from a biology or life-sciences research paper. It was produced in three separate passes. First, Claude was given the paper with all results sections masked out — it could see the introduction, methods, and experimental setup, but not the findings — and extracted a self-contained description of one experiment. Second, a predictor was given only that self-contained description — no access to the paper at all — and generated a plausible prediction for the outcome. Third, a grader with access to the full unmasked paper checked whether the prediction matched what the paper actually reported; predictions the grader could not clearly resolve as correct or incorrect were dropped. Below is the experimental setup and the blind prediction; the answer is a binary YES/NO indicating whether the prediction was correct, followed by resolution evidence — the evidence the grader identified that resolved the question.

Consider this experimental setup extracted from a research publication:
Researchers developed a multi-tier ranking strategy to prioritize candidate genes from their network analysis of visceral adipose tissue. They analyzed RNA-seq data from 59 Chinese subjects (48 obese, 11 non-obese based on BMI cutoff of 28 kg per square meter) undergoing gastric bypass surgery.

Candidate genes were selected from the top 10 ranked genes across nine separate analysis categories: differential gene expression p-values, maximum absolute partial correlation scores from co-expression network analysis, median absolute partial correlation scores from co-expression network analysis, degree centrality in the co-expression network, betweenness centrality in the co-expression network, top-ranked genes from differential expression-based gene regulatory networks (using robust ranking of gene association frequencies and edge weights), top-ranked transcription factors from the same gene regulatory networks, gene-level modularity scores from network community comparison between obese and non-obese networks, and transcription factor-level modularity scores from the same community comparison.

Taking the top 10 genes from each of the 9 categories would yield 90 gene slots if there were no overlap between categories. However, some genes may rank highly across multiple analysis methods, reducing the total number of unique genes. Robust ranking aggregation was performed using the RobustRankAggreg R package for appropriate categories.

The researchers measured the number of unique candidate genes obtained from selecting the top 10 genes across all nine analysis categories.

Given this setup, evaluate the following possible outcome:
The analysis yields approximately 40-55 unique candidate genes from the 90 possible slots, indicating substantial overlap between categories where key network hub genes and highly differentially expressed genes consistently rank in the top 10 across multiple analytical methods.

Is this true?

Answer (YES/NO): NO